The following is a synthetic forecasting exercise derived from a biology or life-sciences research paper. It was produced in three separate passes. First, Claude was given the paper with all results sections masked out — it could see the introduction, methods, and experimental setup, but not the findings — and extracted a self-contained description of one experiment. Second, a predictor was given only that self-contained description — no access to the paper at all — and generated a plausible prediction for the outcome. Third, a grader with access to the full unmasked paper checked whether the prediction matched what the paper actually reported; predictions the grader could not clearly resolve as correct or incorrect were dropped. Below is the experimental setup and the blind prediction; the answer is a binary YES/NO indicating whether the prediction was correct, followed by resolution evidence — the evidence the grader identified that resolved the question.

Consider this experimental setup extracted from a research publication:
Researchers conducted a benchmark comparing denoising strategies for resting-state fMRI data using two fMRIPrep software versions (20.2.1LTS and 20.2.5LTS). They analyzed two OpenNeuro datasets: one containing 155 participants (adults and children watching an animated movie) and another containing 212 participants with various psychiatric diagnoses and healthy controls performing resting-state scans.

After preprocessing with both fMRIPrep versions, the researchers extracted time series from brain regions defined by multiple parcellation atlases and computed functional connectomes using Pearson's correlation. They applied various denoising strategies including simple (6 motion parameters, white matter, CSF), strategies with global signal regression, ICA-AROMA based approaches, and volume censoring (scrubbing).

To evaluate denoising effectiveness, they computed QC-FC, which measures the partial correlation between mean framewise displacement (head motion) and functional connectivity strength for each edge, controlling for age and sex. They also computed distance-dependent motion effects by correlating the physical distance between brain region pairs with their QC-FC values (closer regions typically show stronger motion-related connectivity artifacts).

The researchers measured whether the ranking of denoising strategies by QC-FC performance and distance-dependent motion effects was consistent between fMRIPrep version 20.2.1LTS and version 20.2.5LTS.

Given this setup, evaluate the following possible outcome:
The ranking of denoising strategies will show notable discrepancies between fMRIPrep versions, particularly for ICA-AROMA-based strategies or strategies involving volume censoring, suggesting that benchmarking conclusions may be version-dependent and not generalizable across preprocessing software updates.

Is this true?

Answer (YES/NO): YES